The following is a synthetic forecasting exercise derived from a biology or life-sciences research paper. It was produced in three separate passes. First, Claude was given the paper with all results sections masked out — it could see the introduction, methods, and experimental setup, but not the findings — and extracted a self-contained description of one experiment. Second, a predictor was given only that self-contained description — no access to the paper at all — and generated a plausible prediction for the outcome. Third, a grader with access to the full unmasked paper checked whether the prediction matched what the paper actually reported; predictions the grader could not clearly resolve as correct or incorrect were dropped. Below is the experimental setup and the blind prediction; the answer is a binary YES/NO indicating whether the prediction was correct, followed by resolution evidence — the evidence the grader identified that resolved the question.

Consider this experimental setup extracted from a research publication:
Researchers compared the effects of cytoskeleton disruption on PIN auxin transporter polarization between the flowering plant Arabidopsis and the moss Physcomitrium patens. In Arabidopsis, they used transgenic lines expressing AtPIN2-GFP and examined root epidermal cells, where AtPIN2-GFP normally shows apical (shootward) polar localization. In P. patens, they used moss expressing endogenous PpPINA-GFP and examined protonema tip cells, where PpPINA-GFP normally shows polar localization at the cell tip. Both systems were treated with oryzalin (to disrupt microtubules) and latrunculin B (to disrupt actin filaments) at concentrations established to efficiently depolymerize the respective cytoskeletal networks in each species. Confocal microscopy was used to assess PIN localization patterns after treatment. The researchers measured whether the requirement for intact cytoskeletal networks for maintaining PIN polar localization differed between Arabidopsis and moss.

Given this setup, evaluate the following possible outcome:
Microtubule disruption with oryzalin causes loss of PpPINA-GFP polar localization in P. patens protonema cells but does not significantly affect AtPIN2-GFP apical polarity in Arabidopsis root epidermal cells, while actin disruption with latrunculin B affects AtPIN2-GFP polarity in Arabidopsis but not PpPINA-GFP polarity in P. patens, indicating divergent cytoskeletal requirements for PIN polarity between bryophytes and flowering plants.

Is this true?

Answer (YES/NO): NO